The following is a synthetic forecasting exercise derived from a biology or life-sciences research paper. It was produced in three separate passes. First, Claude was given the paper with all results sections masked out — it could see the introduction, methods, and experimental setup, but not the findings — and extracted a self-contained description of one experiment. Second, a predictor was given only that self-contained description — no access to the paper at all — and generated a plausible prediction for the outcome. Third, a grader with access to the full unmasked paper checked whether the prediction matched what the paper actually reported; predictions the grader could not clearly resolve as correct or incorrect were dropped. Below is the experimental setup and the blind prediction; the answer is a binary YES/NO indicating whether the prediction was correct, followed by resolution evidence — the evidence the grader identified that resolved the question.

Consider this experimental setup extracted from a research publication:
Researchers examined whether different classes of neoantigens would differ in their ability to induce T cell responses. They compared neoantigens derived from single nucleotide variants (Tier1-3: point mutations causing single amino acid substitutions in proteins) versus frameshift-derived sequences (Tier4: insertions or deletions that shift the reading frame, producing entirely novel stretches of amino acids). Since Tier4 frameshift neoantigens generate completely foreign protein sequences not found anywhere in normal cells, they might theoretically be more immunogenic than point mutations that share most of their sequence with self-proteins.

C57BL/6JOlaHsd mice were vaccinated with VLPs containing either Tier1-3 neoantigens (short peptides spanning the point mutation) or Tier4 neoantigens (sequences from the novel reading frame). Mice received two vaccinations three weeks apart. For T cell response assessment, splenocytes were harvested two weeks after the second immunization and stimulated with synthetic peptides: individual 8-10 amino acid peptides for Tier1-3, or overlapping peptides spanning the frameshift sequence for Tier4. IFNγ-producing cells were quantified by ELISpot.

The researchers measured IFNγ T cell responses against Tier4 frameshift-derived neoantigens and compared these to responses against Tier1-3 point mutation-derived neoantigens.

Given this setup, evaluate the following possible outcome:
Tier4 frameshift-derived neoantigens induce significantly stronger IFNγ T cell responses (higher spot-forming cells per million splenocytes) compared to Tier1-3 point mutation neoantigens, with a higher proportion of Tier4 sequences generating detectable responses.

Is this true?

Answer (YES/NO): NO